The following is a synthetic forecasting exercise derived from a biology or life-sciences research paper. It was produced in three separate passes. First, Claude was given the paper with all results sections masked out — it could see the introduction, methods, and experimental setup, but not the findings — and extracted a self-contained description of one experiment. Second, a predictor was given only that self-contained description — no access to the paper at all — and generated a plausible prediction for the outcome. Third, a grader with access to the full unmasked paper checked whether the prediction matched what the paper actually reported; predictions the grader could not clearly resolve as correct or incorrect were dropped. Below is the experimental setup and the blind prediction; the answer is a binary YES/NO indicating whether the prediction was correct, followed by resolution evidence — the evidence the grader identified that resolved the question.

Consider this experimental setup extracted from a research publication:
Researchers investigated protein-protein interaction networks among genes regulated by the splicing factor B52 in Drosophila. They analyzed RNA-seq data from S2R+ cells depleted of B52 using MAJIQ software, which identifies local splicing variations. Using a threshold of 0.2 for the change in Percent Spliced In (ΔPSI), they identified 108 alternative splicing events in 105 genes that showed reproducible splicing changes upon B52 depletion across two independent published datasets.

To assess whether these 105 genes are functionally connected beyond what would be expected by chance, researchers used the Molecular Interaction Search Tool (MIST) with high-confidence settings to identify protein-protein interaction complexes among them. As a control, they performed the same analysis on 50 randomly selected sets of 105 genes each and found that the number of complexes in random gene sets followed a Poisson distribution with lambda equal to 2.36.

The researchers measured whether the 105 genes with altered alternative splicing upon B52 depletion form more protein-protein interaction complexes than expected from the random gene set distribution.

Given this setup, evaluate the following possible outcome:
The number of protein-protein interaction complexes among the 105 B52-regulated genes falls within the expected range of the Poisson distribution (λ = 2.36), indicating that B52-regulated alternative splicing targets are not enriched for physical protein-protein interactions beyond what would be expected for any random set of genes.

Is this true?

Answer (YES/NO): NO